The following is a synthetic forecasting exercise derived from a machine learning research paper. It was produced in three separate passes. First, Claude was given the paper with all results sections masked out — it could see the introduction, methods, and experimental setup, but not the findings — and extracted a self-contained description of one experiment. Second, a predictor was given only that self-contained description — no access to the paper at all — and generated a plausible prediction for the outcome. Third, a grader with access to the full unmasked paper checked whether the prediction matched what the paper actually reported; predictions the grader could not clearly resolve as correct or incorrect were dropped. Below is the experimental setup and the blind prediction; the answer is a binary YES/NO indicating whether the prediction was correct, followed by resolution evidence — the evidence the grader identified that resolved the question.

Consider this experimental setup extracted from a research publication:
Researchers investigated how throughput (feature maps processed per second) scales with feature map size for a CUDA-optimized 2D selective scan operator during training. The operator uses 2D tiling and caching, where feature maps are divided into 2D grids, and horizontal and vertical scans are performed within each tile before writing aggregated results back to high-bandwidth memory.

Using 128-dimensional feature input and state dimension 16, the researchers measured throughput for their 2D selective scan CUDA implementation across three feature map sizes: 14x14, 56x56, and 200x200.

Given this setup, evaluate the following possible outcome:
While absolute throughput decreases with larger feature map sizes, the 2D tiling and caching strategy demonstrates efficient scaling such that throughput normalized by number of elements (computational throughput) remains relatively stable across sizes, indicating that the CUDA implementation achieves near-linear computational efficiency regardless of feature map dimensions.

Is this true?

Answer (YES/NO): NO